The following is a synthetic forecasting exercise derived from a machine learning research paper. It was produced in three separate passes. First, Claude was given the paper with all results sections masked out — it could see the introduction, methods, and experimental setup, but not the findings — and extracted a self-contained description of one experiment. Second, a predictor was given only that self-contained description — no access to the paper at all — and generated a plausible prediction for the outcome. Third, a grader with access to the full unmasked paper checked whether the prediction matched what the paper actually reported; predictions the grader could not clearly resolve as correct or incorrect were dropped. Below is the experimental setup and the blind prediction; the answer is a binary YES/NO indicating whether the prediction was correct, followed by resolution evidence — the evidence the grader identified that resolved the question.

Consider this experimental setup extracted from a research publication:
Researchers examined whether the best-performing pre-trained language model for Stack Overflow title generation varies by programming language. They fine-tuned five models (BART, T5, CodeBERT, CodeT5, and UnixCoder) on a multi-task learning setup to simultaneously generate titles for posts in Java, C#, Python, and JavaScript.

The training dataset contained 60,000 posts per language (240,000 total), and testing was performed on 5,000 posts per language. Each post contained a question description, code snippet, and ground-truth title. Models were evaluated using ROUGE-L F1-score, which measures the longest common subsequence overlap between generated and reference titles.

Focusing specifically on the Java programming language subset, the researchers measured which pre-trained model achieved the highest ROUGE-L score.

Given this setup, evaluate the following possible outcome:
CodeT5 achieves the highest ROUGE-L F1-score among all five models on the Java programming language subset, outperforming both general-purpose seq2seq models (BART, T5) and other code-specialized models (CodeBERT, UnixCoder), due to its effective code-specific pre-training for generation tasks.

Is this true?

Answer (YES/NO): NO